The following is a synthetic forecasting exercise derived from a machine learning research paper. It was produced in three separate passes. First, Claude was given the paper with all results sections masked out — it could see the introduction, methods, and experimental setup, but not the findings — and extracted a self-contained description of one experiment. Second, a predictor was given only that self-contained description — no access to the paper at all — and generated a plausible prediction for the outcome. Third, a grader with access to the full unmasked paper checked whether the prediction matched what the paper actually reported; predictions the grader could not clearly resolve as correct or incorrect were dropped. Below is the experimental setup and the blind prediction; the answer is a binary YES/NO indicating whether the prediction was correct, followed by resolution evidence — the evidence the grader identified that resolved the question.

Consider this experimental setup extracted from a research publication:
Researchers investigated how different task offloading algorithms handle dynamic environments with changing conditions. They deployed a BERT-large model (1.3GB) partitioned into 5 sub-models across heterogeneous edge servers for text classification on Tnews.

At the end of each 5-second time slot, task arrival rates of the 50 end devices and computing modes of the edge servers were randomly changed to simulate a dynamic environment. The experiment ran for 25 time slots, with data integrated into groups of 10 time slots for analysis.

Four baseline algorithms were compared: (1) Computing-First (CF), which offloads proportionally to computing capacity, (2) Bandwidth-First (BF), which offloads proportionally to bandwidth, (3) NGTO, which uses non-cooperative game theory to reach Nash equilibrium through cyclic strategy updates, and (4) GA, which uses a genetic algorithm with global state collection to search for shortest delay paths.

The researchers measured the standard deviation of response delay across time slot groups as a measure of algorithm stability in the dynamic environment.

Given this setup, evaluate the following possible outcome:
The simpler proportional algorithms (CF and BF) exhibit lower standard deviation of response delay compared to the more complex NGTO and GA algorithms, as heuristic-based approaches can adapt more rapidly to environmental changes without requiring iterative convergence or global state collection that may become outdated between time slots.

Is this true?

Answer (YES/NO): YES